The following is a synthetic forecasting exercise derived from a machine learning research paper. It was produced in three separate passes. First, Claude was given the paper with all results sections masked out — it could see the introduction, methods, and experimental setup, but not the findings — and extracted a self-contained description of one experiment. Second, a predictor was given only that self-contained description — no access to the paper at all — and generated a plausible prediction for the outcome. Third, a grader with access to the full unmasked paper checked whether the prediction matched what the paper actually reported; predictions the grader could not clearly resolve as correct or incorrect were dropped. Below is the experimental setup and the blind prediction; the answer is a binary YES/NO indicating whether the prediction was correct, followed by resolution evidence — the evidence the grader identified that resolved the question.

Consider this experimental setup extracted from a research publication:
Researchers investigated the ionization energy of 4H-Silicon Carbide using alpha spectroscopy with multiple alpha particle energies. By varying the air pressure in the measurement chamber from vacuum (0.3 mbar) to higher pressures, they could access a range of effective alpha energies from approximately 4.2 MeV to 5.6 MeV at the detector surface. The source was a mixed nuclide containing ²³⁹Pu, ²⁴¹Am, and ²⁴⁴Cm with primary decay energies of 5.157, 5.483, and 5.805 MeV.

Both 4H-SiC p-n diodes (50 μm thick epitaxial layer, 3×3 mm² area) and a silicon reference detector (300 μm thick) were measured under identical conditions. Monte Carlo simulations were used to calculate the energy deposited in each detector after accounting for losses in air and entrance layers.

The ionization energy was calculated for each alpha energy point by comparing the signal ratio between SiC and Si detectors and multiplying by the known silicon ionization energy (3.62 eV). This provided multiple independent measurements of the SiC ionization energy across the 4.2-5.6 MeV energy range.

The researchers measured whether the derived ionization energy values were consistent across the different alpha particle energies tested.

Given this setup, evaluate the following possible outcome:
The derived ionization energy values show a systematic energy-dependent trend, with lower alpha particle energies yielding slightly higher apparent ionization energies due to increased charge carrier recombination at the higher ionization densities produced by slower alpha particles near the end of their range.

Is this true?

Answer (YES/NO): NO